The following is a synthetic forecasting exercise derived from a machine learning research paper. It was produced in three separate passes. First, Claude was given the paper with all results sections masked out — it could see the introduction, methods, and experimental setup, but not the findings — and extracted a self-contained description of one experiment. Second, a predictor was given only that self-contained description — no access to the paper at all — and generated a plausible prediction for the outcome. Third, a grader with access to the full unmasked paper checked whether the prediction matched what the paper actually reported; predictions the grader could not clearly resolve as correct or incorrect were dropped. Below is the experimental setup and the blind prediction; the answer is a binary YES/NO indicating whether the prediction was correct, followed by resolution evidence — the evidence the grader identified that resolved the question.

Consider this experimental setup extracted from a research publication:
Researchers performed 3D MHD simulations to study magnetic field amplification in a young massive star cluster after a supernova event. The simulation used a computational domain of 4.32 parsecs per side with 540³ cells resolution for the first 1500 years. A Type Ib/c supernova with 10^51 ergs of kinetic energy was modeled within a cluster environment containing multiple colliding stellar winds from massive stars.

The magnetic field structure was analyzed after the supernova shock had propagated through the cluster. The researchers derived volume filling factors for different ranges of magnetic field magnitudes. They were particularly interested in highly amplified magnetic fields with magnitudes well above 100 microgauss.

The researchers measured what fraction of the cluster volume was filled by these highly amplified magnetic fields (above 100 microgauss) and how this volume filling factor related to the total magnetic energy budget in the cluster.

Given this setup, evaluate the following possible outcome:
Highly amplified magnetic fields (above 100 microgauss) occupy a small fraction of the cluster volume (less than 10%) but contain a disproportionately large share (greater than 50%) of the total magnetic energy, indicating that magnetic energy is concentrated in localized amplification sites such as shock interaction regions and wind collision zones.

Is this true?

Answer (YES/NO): YES